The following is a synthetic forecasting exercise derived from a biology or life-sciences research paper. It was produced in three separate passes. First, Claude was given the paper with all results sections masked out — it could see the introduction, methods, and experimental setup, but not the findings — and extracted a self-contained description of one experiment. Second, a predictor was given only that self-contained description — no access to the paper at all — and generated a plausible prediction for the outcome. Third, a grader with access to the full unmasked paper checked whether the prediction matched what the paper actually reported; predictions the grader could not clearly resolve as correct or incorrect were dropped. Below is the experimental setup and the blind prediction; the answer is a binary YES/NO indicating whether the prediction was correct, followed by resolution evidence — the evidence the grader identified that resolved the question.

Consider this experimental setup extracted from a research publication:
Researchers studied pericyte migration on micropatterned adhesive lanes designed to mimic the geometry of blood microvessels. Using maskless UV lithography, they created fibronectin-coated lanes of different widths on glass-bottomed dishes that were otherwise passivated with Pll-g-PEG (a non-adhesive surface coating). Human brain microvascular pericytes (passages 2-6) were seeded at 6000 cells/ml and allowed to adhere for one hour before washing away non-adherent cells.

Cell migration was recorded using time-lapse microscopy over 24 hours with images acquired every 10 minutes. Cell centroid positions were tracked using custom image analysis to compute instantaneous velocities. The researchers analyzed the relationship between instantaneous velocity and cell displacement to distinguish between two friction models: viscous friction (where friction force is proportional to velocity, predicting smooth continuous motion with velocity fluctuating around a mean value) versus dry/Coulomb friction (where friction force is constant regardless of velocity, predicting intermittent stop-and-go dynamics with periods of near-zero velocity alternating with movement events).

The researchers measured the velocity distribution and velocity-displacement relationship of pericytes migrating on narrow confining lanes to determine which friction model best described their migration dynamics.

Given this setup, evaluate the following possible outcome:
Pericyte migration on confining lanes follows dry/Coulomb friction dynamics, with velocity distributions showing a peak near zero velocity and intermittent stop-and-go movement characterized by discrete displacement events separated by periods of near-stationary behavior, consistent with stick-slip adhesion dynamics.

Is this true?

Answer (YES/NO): YES